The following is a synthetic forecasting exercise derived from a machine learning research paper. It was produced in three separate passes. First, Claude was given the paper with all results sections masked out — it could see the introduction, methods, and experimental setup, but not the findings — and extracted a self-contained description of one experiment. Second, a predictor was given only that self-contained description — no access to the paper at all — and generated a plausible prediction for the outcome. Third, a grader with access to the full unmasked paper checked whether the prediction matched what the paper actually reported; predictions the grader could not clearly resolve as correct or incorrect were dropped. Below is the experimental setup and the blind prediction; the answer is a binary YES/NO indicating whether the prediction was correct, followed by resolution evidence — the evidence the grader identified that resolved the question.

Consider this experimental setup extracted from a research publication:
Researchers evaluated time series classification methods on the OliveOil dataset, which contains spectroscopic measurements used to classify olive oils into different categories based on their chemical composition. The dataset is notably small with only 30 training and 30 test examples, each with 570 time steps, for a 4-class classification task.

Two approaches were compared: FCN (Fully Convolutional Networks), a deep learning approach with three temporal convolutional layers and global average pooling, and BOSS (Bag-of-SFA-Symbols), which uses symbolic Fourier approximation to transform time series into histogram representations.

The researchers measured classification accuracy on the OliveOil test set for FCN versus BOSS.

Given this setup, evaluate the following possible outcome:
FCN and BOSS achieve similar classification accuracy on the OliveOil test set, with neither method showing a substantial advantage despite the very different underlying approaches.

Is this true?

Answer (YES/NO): NO